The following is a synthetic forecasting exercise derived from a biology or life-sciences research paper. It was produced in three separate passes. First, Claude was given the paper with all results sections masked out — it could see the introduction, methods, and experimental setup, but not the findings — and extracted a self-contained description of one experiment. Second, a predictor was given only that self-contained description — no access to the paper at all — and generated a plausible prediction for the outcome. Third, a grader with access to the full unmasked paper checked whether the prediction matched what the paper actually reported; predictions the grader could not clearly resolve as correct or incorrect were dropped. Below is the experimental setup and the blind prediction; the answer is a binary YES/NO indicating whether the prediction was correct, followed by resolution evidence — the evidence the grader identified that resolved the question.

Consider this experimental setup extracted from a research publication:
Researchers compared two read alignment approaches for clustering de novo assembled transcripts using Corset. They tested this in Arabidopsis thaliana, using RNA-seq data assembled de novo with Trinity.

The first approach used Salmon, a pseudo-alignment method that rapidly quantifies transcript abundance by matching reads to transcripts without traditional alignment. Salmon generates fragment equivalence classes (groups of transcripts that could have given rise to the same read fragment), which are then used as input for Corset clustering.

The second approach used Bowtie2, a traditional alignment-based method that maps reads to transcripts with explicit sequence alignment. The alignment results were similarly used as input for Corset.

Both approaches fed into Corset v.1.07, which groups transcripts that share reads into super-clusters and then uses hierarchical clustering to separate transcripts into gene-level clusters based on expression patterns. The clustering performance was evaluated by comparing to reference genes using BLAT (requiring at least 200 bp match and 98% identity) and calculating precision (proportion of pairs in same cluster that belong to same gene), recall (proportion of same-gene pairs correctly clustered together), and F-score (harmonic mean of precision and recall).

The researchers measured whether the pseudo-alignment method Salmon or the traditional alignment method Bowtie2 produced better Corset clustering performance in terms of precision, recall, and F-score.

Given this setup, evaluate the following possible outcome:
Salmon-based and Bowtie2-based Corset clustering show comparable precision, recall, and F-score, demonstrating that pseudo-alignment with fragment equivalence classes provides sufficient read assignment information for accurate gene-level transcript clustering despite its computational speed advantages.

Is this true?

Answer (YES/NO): YES